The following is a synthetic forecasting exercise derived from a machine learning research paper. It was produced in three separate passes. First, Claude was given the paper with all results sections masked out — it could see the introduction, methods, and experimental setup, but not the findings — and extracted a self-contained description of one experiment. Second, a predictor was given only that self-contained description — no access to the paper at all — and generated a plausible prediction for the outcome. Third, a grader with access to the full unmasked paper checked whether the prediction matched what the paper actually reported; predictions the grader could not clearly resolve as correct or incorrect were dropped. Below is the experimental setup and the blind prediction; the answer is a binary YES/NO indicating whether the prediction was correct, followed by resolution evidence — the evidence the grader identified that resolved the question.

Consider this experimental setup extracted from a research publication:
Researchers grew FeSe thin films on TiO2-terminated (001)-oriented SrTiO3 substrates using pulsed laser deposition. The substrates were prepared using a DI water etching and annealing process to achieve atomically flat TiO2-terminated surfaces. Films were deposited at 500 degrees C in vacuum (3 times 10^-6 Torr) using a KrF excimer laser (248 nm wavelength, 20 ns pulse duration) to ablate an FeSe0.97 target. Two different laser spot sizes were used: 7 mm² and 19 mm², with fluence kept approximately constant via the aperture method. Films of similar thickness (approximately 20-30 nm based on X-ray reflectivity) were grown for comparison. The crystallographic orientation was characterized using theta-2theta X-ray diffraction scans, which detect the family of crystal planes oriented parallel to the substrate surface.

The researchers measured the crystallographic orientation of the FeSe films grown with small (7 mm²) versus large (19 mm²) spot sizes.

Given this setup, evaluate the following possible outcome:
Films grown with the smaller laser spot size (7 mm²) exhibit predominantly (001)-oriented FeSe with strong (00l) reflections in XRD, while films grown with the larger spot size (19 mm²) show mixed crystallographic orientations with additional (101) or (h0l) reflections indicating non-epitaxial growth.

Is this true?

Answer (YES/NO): NO